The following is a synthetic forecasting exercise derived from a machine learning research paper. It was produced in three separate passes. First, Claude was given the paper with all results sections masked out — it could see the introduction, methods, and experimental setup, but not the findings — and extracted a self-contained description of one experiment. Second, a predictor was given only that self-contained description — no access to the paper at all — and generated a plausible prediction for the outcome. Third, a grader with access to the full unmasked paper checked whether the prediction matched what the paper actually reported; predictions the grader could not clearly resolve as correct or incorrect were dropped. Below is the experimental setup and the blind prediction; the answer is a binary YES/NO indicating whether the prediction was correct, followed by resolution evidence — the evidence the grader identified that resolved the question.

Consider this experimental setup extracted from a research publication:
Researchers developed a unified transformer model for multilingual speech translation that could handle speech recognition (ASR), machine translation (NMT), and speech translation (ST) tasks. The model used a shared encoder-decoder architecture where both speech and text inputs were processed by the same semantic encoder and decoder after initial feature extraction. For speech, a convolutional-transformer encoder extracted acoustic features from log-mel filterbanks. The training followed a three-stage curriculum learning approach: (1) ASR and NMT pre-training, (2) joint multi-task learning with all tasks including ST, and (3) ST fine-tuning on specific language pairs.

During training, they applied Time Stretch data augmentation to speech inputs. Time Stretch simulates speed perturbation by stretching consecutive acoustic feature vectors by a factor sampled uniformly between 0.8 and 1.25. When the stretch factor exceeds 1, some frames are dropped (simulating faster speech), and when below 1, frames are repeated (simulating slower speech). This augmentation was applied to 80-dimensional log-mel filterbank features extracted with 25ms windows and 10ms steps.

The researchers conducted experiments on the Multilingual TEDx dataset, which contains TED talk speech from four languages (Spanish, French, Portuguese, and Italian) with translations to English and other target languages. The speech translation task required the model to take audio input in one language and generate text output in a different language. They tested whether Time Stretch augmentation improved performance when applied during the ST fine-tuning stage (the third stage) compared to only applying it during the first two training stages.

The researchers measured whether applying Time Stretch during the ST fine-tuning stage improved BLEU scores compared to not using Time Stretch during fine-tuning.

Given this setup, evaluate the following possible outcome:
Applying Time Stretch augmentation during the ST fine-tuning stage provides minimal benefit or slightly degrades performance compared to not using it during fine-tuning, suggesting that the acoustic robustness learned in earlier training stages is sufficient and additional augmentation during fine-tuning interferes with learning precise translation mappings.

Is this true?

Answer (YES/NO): YES